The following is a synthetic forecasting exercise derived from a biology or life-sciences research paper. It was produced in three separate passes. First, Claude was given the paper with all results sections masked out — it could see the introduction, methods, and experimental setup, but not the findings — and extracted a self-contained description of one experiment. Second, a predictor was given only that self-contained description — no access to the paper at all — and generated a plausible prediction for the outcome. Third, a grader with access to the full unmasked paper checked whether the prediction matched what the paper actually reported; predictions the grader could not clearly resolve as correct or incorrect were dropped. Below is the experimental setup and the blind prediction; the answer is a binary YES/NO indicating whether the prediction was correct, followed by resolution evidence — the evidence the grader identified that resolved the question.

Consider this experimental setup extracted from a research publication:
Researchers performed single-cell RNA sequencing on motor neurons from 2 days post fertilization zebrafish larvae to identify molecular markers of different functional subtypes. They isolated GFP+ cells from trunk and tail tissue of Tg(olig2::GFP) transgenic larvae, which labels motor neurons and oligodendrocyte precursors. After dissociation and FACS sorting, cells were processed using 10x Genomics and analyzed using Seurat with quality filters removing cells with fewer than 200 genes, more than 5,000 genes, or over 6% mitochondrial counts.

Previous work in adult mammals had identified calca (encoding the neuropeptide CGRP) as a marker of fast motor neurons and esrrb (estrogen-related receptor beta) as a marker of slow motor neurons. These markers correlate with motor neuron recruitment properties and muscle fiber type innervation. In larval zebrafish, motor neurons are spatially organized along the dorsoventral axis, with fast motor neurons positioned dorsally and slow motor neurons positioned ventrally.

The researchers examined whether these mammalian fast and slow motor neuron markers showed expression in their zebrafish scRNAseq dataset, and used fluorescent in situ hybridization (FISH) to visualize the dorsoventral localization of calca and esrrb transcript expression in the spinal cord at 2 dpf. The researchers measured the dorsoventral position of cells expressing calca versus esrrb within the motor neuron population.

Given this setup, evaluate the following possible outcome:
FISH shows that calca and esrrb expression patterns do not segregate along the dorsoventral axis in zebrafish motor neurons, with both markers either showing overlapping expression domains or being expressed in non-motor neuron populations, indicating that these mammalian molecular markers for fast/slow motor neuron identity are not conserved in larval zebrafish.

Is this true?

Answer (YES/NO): NO